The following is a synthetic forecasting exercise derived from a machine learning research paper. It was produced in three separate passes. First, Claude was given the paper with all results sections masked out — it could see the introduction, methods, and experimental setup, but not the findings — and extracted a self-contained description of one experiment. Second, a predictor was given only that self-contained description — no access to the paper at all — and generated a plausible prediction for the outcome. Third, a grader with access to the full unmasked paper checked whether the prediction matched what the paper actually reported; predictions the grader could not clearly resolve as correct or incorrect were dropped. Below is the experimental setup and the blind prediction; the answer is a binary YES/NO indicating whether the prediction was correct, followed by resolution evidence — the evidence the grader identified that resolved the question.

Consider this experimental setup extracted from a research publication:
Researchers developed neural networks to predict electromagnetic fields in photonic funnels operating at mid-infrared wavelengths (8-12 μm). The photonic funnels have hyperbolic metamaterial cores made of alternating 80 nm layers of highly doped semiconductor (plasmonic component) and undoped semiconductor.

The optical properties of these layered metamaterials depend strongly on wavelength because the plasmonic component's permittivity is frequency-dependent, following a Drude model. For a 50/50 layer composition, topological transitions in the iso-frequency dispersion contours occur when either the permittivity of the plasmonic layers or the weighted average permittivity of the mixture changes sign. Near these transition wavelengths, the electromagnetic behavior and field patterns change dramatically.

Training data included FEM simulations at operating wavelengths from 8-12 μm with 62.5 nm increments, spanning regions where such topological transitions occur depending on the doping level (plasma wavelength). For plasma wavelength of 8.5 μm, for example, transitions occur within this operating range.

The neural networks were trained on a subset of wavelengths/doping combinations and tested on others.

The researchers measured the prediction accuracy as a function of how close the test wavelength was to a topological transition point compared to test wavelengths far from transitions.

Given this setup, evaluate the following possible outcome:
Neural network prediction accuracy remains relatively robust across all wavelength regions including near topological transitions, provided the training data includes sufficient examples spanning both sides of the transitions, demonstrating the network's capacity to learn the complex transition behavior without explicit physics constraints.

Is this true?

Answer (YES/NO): NO